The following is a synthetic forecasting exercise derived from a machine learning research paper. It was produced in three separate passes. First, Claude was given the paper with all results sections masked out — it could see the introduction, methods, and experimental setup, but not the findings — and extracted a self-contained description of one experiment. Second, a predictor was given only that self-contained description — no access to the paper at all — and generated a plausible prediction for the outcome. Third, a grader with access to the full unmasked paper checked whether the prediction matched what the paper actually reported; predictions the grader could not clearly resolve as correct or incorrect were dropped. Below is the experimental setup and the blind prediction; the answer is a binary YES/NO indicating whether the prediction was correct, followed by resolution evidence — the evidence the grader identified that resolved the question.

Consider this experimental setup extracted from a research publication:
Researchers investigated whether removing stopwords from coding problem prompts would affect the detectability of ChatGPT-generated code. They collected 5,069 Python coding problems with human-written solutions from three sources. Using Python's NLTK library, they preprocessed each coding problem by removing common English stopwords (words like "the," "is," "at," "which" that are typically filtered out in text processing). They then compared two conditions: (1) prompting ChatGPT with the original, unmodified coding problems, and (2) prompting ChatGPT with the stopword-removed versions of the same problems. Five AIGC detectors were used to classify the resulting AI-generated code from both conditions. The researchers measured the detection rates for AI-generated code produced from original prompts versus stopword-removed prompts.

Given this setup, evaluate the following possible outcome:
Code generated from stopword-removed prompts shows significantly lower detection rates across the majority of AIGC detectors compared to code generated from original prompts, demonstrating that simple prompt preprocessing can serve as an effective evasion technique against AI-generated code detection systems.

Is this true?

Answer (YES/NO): YES